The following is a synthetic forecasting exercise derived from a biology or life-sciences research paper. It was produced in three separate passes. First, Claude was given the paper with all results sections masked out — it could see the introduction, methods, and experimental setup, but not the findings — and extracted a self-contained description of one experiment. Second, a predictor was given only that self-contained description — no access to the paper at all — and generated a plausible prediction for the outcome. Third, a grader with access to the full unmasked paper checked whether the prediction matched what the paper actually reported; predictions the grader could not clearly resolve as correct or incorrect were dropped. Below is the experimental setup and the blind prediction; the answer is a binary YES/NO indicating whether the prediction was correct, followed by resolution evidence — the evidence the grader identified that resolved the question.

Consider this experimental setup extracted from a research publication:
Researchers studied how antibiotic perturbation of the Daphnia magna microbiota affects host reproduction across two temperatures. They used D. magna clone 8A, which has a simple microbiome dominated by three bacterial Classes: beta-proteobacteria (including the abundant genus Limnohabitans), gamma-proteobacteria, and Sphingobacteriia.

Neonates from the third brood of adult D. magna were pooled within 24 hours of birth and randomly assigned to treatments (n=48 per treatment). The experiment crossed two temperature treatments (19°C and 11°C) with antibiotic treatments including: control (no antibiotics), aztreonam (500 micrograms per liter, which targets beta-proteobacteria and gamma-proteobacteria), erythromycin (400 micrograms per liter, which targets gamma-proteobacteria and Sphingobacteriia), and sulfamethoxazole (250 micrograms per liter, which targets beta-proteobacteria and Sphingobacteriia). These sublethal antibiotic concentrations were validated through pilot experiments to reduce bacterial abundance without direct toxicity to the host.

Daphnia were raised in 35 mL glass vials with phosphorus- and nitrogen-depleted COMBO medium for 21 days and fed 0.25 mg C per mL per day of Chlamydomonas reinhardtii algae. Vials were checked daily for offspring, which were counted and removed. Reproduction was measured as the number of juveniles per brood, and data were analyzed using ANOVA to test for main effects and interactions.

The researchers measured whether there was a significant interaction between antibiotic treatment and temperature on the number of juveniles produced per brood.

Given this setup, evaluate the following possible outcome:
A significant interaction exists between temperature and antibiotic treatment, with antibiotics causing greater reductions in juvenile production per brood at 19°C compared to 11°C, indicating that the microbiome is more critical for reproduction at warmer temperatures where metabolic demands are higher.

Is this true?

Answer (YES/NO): YES